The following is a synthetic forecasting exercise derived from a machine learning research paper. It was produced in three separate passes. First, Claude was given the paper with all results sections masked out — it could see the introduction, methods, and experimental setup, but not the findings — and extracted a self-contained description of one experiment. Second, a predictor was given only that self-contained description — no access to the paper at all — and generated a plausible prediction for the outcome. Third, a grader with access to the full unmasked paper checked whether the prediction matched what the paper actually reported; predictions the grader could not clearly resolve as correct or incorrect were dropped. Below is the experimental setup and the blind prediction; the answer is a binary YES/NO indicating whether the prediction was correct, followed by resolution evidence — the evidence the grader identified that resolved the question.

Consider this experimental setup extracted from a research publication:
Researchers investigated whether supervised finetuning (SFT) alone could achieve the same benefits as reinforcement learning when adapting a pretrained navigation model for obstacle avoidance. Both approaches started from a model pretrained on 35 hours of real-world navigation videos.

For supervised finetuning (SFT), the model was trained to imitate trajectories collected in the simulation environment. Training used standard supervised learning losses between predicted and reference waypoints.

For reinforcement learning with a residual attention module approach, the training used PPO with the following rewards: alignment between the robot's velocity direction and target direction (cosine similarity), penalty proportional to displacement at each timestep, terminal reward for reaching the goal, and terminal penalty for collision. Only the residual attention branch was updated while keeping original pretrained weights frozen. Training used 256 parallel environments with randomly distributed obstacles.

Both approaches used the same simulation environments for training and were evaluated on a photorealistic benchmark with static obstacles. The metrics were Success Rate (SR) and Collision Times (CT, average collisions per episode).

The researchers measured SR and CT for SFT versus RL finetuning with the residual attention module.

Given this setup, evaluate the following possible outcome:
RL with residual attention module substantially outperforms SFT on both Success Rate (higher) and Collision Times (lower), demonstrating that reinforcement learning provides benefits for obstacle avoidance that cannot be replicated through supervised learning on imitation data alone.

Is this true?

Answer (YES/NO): YES